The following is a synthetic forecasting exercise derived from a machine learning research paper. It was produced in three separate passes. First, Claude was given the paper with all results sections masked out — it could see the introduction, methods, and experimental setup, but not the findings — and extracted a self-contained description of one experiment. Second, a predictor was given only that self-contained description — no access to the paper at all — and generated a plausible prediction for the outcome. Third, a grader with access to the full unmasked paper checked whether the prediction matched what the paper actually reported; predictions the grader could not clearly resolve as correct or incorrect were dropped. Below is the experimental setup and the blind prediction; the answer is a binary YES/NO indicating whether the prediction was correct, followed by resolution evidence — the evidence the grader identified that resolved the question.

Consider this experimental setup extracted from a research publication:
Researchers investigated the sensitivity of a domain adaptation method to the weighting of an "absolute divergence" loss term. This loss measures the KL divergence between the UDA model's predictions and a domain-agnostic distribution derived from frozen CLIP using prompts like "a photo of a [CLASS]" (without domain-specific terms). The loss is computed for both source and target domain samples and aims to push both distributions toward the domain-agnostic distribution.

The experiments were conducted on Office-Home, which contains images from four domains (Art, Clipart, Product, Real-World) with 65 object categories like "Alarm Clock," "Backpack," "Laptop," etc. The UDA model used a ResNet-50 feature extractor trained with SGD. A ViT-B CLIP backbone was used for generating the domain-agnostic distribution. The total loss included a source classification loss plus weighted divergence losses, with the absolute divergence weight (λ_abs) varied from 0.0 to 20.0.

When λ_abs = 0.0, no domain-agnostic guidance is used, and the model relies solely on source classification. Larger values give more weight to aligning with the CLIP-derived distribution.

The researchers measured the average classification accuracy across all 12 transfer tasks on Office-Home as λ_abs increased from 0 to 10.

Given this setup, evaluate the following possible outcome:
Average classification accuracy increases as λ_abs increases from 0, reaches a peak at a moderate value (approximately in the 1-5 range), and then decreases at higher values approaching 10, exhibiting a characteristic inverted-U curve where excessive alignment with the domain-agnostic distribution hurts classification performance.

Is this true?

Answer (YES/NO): NO